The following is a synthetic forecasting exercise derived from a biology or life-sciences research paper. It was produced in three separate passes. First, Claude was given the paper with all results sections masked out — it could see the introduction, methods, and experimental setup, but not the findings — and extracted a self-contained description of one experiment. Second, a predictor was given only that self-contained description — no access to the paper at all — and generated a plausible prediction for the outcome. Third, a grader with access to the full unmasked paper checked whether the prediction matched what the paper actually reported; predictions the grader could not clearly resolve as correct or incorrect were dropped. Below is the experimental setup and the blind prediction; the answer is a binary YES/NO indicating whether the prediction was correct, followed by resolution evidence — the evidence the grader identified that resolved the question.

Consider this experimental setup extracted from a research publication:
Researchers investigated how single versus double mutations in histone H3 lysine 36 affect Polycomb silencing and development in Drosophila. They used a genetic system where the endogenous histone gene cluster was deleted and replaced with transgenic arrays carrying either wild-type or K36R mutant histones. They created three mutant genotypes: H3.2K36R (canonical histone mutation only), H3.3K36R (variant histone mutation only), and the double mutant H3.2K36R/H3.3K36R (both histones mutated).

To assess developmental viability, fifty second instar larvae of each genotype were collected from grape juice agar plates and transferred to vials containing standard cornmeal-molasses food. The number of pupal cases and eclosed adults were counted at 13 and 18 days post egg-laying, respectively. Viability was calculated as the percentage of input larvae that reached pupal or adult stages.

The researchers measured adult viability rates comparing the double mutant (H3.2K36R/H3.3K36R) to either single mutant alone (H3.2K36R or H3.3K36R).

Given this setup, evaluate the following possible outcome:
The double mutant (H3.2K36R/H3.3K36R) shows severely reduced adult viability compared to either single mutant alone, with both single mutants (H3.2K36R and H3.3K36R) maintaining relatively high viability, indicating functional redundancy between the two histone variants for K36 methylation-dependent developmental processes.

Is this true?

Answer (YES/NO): NO